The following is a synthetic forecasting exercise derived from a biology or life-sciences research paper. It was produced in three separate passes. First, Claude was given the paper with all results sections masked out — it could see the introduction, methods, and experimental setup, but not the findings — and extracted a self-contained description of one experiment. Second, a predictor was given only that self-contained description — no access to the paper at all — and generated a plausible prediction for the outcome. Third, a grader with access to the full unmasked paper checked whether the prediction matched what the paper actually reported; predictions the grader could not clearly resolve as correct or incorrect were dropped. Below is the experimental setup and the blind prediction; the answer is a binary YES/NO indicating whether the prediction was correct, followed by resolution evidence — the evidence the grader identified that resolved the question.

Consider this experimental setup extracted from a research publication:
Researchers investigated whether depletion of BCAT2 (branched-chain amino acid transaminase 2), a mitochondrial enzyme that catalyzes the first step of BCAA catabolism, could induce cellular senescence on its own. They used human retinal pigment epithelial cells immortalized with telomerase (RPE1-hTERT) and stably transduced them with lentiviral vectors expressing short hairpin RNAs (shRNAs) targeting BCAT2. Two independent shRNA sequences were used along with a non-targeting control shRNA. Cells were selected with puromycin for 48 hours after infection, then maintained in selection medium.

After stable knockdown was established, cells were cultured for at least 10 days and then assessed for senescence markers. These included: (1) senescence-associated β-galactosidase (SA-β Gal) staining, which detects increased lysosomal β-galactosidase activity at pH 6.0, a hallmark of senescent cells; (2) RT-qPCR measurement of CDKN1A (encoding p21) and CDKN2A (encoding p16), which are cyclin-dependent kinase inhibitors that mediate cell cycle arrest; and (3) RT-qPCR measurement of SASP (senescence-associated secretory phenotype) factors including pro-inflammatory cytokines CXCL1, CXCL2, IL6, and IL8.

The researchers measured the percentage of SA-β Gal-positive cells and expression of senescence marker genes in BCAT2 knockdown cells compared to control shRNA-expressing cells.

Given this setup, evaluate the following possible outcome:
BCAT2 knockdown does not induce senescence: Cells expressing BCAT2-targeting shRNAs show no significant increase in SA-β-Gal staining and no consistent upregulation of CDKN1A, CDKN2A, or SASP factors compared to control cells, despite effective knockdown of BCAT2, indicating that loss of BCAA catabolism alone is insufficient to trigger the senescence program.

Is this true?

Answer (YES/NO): NO